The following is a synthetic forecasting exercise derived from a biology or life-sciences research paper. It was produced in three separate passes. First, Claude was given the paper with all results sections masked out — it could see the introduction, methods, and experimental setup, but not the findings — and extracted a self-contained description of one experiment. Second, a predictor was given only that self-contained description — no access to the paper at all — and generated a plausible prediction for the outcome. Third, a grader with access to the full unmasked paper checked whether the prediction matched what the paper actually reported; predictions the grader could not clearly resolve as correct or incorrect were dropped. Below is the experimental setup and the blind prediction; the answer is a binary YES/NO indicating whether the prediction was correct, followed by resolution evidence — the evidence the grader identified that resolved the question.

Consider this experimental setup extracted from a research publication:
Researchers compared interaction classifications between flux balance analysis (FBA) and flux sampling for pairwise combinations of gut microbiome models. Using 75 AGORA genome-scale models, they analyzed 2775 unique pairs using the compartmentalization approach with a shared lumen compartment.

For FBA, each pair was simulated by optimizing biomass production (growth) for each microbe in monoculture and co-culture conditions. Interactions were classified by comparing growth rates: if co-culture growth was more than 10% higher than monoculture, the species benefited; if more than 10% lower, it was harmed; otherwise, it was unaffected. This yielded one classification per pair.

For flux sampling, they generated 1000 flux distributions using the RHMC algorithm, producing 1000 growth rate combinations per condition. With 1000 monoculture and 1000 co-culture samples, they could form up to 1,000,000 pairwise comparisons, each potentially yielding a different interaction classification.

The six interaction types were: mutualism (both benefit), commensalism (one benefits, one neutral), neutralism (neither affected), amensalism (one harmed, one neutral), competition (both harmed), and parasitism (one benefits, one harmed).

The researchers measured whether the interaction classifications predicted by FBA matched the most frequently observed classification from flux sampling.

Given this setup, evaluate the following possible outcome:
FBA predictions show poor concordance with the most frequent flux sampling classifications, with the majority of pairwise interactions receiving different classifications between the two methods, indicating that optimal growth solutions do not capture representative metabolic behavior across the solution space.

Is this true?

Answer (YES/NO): NO